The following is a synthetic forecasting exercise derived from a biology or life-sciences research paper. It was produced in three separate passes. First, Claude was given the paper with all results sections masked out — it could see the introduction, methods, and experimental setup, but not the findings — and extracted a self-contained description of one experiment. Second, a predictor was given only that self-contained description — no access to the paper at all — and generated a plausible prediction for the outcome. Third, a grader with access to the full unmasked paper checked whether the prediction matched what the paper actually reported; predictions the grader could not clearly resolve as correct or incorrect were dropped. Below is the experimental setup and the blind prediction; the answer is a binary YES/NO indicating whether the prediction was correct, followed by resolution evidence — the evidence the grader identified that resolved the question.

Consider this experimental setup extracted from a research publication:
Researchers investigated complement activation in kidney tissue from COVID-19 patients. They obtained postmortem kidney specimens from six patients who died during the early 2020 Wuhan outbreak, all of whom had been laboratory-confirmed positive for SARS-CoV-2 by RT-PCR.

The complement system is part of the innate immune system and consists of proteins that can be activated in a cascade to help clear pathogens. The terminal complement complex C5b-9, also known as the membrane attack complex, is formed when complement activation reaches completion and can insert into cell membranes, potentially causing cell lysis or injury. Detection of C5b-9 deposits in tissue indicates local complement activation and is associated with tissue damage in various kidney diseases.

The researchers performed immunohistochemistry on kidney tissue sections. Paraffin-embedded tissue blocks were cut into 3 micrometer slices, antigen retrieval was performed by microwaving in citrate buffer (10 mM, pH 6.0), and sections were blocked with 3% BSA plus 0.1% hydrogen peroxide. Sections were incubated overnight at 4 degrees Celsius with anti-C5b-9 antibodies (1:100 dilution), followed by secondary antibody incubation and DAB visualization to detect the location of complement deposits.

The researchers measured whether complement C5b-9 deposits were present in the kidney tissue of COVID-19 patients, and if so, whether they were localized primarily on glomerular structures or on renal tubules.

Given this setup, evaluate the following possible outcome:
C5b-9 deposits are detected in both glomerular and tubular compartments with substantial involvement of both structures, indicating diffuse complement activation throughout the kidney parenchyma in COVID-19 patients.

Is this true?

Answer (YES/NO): NO